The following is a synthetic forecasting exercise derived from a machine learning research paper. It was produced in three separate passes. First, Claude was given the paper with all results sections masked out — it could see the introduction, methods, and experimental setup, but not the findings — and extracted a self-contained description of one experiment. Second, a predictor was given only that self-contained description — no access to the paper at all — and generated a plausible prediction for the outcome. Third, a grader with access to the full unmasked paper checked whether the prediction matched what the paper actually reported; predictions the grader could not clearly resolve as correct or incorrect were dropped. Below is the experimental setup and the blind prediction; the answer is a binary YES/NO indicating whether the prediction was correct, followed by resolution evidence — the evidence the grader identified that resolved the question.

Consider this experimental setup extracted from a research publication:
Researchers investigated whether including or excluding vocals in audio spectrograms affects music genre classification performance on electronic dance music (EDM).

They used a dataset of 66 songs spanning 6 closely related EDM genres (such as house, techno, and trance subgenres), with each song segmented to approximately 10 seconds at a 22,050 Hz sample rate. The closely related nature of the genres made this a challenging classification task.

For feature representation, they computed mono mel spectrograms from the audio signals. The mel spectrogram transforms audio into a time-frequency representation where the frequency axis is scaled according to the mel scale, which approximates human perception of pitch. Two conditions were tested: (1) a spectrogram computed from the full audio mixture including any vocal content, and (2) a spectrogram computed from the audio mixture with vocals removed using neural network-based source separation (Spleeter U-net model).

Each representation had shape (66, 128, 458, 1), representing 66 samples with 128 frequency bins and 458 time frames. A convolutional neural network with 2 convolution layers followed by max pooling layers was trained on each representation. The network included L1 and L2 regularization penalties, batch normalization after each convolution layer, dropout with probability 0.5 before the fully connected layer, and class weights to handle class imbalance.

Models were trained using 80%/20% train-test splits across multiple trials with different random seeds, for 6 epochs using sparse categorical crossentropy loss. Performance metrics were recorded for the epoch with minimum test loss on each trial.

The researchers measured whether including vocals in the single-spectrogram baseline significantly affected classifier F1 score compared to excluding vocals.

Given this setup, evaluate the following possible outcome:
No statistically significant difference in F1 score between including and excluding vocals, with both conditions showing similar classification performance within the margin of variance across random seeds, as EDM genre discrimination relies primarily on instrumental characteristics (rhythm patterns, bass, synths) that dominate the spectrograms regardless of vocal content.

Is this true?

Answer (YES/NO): YES